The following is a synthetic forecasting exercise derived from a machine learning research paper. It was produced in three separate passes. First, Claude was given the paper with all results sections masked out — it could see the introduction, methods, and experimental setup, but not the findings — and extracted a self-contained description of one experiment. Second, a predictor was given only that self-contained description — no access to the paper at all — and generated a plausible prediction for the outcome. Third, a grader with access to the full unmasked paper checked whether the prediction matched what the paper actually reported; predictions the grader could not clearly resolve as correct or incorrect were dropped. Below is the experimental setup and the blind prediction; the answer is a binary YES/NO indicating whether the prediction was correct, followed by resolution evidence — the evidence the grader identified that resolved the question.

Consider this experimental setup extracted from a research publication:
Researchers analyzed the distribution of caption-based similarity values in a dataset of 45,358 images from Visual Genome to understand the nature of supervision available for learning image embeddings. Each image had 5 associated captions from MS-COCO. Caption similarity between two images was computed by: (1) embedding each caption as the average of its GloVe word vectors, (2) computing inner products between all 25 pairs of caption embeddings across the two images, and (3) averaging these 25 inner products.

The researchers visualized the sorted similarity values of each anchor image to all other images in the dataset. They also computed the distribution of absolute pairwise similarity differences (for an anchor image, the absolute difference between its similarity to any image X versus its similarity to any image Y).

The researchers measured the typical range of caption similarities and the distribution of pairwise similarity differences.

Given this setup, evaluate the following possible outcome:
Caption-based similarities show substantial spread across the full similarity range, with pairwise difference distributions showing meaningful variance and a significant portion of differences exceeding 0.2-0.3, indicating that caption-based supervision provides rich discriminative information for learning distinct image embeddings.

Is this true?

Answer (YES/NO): NO